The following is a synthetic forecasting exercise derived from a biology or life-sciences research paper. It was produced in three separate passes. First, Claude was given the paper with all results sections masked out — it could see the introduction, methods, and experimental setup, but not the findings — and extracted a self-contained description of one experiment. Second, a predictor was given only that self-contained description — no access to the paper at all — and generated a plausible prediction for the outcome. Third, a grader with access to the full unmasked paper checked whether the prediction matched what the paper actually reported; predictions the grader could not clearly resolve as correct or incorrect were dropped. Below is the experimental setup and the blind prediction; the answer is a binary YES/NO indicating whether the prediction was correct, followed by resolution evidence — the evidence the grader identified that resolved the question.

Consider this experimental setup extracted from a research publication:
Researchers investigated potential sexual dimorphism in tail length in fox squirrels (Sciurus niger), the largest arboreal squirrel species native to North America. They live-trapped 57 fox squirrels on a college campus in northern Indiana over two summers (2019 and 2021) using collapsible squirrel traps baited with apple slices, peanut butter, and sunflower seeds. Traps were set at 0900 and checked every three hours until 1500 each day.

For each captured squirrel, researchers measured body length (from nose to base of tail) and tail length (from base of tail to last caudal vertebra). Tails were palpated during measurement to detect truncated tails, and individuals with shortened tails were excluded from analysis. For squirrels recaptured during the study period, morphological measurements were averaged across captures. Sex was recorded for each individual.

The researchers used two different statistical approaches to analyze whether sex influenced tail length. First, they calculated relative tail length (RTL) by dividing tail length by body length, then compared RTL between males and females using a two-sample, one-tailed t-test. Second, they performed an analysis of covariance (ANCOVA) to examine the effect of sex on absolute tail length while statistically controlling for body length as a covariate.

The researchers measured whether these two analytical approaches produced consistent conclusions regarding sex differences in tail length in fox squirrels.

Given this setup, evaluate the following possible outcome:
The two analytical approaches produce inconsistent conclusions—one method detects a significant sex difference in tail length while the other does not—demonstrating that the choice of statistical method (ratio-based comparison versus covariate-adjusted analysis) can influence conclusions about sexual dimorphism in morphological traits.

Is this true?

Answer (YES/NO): YES